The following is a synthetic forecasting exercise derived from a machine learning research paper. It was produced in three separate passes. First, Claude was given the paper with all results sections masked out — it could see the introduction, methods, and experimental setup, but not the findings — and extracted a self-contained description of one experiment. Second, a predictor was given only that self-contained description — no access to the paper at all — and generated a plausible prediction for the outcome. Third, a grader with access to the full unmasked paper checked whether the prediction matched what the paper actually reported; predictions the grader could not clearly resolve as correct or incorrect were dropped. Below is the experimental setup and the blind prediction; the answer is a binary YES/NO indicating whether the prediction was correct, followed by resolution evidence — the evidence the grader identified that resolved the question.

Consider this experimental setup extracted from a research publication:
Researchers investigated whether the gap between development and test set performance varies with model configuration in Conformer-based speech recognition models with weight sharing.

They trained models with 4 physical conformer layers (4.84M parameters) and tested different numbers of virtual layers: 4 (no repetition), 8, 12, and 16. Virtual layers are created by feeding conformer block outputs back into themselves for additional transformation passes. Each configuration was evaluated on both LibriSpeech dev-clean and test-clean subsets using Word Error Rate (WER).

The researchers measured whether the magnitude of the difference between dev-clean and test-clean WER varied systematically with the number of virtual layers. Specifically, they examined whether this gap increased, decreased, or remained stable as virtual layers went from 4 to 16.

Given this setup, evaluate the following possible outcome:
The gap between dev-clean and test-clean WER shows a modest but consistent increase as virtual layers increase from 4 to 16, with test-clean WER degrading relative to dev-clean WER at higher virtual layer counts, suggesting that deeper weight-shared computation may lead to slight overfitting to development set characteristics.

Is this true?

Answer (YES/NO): NO